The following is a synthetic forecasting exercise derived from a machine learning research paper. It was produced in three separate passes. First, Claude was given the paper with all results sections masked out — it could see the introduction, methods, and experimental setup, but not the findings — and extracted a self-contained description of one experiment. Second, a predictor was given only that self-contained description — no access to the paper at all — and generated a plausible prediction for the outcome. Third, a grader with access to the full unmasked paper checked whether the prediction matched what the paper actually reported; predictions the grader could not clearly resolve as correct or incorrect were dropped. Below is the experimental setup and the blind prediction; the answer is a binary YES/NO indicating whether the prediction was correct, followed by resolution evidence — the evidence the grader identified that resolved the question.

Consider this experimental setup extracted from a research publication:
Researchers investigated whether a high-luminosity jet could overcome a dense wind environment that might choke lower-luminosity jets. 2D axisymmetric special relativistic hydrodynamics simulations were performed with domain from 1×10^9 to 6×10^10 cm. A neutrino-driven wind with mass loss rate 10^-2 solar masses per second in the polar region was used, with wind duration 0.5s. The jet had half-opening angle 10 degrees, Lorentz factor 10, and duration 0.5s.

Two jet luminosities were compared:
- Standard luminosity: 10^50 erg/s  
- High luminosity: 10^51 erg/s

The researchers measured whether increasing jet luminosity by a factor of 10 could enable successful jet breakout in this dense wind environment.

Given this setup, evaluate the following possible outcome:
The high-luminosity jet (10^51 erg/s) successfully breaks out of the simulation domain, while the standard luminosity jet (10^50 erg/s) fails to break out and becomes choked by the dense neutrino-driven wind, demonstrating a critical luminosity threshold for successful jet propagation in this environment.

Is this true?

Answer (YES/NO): YES